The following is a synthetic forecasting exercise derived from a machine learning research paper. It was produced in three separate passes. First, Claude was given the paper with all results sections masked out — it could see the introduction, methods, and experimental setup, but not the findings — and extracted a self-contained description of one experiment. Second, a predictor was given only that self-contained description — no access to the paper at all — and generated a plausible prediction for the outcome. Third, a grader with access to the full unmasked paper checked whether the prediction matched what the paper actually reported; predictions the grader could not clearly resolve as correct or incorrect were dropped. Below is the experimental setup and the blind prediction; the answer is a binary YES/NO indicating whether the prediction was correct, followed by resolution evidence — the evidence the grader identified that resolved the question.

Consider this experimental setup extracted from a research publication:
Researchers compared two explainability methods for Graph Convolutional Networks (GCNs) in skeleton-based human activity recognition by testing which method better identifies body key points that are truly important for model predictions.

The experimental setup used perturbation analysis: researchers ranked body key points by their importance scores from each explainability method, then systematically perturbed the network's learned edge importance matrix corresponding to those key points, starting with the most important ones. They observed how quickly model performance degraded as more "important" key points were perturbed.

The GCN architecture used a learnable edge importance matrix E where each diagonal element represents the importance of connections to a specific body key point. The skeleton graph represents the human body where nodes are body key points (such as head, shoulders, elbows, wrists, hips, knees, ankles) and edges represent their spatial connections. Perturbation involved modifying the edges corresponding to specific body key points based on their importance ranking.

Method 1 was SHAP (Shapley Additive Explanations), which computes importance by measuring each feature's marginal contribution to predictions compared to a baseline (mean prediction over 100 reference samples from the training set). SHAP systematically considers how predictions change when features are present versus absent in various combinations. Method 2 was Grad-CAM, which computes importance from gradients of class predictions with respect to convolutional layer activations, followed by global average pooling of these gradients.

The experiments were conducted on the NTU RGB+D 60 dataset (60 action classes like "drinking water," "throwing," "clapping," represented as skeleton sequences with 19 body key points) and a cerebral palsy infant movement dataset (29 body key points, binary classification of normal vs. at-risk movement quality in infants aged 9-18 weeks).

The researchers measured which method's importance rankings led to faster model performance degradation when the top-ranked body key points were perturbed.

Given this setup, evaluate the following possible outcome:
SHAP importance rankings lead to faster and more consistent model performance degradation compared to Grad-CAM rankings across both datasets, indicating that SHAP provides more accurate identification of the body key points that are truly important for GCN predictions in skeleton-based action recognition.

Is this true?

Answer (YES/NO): NO